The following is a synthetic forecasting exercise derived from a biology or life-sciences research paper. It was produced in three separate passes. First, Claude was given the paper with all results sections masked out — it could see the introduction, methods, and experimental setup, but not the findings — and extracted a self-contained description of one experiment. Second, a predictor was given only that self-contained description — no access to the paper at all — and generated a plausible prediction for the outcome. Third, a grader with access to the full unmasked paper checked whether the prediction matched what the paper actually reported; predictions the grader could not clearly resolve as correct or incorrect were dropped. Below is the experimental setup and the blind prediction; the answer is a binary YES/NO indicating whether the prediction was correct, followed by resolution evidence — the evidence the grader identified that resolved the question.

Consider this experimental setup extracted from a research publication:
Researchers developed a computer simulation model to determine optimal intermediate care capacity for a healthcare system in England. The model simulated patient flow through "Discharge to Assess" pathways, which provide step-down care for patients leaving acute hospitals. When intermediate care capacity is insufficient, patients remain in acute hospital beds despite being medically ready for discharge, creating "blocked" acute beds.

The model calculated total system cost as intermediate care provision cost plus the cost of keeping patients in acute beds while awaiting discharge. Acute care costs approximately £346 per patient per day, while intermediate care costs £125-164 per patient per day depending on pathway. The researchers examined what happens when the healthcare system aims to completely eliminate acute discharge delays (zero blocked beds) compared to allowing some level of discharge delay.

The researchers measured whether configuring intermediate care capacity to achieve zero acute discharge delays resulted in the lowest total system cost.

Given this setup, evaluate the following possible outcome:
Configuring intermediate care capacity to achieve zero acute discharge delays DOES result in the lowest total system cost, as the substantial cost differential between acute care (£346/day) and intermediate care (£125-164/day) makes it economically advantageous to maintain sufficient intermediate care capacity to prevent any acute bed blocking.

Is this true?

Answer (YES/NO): NO